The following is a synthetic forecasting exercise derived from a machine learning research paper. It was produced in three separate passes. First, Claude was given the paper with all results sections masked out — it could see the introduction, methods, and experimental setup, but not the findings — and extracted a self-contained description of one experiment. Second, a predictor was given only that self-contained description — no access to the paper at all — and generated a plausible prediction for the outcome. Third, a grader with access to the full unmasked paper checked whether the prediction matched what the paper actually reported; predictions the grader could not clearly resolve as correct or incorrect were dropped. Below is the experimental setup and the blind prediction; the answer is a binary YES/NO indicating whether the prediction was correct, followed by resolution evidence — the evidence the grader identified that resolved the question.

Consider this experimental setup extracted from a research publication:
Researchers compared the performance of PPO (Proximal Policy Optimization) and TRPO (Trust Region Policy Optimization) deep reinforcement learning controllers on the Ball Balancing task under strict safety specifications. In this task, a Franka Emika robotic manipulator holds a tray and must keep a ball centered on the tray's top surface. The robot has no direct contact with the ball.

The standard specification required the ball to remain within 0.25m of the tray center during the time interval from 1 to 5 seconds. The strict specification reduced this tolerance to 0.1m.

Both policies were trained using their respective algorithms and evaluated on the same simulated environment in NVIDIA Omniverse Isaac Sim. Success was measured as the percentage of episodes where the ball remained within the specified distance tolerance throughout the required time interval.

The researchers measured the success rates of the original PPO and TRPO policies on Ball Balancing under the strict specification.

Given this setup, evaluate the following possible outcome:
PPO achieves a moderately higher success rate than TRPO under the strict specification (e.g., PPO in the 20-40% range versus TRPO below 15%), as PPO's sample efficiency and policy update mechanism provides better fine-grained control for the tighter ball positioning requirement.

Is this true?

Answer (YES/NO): NO